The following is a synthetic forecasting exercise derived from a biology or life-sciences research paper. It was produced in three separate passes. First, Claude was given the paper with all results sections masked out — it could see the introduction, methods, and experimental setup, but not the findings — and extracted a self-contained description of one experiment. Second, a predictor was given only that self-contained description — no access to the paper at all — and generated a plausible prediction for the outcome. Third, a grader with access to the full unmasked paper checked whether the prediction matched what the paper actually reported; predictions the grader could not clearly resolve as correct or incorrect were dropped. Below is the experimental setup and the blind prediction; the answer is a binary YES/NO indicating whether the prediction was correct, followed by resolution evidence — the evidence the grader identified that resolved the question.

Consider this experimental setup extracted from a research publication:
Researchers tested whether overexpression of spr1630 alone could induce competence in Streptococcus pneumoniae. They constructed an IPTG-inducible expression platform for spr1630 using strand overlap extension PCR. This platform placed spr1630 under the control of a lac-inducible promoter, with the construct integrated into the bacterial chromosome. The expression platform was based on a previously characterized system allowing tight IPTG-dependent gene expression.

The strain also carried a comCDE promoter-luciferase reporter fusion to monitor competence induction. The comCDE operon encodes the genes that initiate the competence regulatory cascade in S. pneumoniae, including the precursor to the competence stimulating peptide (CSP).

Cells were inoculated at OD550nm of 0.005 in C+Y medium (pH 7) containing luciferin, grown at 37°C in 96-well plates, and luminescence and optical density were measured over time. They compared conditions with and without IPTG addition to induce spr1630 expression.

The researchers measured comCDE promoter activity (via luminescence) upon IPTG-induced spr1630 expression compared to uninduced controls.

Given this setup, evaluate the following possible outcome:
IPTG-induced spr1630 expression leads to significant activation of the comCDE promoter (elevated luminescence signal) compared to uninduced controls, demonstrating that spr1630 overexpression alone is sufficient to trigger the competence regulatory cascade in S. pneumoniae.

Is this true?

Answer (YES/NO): YES